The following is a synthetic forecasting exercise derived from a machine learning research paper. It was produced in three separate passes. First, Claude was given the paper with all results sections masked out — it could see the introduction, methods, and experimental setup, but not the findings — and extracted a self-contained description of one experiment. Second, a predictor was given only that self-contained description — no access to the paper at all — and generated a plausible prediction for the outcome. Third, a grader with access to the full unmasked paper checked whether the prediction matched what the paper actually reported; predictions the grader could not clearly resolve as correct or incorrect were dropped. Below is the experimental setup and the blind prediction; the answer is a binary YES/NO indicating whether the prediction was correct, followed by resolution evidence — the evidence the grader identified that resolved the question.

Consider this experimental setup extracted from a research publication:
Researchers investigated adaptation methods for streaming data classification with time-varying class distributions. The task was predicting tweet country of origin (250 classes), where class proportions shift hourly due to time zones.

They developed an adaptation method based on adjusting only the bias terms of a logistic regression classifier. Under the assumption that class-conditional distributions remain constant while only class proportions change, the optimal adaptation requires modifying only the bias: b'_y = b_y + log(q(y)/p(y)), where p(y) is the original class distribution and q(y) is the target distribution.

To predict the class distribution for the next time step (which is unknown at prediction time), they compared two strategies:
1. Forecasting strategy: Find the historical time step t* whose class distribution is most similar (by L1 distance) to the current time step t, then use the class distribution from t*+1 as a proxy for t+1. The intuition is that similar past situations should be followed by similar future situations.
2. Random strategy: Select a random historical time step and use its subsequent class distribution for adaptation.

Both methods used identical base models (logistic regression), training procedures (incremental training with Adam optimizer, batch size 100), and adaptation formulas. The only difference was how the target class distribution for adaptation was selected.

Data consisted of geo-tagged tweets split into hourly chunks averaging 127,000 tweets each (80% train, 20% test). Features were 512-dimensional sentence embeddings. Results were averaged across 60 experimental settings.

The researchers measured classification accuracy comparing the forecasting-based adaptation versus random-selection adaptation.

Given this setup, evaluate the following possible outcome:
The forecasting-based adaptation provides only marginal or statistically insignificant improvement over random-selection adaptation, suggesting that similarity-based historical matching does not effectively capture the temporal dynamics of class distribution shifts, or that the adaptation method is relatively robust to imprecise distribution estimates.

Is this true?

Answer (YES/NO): NO